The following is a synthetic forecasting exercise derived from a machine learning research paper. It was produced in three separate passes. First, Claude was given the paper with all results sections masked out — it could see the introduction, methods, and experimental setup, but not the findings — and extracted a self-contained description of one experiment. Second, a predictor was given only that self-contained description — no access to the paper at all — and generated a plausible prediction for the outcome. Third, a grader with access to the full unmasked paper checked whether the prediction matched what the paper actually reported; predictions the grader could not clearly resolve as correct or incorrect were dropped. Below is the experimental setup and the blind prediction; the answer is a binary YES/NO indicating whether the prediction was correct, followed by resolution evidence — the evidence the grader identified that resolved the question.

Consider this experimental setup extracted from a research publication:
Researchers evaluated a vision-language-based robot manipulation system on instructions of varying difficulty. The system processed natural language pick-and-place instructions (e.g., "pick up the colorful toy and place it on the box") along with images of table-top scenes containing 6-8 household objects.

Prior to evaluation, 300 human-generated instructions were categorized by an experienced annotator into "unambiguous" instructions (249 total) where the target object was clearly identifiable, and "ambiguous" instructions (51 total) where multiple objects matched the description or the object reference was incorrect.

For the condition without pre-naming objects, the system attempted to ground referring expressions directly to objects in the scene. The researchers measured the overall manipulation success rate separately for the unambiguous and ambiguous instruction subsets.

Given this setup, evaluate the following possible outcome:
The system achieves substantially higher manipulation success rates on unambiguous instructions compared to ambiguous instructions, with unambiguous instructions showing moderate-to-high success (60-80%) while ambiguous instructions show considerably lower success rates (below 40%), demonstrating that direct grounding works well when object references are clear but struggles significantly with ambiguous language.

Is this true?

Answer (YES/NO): YES